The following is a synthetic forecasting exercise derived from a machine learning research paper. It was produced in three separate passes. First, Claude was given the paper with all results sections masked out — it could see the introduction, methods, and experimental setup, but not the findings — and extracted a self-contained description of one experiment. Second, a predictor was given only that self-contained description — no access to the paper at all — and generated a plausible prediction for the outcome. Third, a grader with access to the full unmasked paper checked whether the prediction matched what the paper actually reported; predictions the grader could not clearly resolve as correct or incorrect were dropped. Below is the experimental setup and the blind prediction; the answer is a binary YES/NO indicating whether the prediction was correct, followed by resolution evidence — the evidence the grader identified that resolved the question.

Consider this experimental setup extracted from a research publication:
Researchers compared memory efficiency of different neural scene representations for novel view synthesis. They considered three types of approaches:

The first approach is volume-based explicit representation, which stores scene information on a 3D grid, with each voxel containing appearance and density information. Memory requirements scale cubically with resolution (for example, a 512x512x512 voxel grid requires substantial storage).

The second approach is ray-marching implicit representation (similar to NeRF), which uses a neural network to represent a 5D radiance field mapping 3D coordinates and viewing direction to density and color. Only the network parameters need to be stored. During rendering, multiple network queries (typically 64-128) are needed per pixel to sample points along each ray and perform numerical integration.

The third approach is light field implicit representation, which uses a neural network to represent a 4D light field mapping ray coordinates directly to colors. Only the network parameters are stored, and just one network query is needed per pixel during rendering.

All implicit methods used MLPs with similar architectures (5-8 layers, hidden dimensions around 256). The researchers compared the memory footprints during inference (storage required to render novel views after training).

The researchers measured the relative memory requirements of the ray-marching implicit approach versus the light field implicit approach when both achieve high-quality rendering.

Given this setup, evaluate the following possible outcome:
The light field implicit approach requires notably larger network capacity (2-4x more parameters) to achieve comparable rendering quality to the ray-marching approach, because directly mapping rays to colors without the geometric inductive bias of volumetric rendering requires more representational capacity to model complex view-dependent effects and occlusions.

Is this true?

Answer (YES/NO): NO